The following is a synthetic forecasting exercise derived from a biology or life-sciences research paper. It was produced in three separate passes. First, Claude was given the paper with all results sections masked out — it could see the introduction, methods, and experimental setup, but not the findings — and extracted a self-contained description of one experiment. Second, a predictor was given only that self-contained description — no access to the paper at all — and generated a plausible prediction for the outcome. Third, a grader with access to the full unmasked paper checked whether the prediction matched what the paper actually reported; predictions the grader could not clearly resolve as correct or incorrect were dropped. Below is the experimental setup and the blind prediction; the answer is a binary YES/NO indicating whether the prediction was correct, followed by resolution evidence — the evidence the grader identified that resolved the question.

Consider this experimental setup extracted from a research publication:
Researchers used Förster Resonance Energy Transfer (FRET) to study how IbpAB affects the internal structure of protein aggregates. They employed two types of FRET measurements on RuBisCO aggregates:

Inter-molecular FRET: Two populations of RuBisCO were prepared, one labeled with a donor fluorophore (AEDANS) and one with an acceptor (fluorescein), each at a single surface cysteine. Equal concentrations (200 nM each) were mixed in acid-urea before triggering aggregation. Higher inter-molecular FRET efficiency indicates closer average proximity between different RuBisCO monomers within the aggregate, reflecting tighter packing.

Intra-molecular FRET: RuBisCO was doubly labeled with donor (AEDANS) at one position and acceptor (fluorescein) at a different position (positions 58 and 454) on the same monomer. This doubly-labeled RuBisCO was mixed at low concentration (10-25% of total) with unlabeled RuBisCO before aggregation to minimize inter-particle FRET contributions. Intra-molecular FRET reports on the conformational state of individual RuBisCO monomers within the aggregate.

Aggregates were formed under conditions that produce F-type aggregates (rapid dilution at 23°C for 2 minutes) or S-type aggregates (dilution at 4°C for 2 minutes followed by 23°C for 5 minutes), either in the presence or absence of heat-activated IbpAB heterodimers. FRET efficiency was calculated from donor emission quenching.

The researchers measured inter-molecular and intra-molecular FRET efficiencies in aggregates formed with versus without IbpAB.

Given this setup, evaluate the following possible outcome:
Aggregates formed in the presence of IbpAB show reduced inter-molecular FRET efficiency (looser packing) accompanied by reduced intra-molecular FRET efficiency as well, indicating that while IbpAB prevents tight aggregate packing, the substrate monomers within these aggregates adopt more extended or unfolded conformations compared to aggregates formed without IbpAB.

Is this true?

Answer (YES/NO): YES